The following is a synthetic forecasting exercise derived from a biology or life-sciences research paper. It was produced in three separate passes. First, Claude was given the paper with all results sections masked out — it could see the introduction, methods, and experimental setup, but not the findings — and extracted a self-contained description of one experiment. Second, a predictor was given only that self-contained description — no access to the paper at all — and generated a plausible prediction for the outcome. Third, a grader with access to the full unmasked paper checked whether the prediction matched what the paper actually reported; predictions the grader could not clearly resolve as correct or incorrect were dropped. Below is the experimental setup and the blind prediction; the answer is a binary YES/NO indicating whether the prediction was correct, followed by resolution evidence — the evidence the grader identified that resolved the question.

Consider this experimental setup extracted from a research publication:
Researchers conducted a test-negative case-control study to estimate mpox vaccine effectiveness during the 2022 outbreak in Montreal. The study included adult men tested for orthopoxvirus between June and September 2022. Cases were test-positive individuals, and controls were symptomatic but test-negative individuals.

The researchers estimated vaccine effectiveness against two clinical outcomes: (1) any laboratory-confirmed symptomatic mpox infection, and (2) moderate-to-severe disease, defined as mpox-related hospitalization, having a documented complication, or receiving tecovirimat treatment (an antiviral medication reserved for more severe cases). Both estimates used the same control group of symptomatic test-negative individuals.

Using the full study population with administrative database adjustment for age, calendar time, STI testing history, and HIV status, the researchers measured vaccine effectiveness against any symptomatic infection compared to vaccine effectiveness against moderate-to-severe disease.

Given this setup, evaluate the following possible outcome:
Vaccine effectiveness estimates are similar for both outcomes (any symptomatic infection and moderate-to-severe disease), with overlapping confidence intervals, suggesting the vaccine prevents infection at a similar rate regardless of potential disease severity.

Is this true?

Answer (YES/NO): NO